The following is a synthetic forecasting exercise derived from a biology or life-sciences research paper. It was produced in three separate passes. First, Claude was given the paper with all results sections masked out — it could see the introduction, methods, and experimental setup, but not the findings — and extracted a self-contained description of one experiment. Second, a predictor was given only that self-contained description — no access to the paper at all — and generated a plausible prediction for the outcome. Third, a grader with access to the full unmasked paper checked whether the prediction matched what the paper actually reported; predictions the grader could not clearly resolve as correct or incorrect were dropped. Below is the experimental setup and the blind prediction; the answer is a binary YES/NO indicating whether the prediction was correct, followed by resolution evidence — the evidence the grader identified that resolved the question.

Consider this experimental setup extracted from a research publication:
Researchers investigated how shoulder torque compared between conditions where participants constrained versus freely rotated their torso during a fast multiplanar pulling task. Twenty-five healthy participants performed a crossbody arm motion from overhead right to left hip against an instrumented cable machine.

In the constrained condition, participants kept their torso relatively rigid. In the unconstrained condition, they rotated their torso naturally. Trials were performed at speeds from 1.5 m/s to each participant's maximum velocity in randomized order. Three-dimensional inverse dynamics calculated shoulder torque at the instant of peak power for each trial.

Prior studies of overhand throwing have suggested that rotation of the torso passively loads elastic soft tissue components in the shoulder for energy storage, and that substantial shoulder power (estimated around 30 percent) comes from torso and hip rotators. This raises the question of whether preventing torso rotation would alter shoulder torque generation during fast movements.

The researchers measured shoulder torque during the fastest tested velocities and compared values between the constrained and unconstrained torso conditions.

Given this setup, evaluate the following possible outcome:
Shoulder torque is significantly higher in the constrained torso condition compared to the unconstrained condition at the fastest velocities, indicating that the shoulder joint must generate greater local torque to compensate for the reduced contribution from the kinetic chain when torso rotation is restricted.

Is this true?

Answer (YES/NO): NO